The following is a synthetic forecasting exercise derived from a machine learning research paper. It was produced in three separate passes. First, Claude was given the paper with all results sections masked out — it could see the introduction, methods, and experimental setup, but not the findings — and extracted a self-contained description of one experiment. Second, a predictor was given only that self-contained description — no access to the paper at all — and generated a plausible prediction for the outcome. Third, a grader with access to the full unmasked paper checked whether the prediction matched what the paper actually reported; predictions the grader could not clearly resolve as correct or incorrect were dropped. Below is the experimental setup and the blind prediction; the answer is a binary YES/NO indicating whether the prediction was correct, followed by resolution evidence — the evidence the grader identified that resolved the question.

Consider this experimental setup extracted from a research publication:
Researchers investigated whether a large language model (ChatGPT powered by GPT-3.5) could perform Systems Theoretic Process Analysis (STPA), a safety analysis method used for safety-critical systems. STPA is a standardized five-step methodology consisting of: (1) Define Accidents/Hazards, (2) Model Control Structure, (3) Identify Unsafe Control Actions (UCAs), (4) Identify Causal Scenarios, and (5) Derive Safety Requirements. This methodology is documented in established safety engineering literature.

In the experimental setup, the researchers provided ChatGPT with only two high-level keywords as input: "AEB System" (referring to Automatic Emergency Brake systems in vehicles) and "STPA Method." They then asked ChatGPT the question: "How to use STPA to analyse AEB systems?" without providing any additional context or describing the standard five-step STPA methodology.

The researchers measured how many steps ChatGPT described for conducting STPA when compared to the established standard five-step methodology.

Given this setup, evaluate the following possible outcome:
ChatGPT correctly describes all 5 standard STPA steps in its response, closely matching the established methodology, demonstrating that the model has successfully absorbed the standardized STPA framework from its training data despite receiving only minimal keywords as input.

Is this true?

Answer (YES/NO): NO